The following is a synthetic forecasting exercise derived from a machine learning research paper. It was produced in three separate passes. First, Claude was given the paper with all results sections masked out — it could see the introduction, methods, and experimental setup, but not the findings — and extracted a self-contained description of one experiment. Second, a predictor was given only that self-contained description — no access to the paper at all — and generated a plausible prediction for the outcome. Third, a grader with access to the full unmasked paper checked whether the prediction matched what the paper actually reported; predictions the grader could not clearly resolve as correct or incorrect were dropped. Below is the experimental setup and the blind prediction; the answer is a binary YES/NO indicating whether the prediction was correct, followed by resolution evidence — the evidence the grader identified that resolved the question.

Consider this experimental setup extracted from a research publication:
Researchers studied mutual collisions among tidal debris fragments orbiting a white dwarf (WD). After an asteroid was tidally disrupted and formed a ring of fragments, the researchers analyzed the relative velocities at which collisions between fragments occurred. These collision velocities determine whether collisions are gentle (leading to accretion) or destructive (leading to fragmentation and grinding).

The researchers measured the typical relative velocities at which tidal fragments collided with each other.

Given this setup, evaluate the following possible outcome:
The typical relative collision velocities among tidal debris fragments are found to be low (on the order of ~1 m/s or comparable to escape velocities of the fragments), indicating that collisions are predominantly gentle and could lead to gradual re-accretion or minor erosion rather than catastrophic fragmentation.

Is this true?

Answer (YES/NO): NO